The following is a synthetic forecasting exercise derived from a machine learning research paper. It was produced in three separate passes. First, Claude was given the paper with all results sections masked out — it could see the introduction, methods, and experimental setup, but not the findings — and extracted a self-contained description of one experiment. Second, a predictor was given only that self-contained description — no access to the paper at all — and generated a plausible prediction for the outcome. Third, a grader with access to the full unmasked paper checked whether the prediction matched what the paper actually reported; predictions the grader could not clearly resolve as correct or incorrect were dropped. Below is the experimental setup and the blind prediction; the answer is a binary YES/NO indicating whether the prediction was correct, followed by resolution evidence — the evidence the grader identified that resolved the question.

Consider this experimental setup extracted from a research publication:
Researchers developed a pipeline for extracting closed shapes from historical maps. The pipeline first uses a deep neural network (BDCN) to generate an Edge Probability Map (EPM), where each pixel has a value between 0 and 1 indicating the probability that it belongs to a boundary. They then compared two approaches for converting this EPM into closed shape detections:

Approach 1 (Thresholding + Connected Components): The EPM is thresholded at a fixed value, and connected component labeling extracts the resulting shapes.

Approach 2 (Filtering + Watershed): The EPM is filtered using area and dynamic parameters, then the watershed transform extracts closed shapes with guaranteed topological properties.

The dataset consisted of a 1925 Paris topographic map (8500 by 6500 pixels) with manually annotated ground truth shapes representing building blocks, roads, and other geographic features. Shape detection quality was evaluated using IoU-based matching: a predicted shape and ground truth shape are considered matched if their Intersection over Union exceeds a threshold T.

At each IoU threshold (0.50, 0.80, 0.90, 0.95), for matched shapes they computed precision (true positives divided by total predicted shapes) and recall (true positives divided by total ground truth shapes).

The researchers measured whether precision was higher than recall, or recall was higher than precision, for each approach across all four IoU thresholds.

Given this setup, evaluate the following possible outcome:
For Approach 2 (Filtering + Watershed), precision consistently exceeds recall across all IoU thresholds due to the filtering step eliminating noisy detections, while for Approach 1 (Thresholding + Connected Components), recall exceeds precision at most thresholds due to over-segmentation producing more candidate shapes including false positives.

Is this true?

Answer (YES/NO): YES